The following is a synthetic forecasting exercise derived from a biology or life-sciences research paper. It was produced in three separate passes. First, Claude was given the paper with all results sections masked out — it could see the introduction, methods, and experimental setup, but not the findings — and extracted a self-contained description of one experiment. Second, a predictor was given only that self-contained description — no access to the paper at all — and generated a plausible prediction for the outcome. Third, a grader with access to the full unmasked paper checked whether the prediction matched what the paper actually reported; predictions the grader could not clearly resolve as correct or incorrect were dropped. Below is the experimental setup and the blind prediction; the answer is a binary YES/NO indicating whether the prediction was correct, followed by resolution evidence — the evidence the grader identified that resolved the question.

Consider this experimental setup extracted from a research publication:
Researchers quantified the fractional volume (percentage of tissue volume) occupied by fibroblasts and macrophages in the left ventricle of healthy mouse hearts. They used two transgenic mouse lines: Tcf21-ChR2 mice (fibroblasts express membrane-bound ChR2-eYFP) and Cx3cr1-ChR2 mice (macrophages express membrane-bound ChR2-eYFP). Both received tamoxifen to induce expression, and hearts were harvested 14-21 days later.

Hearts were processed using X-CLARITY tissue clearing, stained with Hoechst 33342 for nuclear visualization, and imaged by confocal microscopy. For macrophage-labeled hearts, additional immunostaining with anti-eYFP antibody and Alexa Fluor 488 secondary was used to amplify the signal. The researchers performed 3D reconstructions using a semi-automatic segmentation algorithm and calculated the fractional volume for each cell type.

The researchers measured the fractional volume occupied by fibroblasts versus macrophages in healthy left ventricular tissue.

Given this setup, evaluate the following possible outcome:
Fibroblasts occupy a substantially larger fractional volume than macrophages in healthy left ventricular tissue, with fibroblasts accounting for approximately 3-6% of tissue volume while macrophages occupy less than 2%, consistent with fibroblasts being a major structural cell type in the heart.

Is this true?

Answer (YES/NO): NO